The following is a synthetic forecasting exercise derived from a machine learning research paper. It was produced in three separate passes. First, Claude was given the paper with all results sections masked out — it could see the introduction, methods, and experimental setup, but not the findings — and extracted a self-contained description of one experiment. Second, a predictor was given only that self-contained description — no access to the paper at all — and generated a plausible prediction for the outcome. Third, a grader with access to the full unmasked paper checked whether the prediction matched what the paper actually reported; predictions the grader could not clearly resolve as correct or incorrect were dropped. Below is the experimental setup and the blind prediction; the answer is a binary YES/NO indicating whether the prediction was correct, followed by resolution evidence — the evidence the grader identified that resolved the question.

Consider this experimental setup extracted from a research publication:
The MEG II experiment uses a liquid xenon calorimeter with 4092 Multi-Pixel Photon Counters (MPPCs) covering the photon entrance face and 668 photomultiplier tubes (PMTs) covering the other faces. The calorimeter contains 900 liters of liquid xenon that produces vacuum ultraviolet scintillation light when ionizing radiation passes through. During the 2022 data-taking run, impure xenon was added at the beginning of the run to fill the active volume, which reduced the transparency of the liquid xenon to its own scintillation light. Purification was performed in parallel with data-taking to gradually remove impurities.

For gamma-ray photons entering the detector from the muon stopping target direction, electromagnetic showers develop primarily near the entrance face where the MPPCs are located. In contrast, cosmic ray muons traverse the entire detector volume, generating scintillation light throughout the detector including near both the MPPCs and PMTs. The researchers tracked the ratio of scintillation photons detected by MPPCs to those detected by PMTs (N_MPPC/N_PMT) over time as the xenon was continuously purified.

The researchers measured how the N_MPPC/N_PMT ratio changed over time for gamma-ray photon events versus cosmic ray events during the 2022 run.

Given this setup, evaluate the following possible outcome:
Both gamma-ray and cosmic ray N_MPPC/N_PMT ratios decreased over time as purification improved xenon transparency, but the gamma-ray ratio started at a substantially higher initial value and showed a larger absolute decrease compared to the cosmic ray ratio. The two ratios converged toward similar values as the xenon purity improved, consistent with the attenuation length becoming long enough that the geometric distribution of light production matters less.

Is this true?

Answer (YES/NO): NO